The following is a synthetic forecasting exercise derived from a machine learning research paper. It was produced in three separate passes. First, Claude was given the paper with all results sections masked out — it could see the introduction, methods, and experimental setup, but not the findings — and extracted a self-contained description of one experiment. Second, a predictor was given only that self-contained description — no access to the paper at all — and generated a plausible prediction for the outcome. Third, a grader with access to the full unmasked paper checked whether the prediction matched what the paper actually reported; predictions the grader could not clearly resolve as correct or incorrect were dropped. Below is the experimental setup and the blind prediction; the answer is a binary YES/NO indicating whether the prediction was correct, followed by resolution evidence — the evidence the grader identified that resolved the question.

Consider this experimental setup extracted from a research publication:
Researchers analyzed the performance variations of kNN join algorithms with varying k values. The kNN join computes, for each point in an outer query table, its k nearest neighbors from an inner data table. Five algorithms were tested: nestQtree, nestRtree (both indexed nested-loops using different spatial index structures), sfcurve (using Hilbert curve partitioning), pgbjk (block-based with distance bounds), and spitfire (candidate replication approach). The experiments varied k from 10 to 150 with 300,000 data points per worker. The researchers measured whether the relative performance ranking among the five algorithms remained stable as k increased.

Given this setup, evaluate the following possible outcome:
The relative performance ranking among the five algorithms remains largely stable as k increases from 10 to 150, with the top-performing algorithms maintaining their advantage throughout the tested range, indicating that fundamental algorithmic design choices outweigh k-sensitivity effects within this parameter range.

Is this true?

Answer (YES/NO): YES